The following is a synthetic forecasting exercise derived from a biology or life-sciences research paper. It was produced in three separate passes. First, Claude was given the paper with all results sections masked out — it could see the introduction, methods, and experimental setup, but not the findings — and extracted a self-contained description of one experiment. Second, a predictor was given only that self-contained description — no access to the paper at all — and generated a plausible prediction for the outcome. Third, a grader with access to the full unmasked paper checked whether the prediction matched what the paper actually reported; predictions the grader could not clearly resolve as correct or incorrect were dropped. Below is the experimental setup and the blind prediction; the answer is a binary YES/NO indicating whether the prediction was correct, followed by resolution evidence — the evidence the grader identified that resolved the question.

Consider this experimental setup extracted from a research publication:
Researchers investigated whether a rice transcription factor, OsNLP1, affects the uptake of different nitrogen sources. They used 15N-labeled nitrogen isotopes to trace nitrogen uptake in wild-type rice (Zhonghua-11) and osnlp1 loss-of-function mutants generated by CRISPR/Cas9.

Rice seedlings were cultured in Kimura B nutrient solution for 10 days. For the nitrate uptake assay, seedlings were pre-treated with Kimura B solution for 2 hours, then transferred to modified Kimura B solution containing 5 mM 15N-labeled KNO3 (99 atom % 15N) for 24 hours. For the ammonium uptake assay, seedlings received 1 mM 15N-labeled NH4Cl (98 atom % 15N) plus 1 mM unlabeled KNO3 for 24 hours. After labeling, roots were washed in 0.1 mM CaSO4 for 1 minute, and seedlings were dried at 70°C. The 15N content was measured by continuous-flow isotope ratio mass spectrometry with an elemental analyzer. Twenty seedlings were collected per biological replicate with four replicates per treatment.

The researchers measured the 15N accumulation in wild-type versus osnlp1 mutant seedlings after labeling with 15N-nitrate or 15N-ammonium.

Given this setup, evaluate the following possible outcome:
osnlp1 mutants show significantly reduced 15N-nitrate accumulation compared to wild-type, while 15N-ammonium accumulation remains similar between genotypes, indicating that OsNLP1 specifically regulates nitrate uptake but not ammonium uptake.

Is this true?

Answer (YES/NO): NO